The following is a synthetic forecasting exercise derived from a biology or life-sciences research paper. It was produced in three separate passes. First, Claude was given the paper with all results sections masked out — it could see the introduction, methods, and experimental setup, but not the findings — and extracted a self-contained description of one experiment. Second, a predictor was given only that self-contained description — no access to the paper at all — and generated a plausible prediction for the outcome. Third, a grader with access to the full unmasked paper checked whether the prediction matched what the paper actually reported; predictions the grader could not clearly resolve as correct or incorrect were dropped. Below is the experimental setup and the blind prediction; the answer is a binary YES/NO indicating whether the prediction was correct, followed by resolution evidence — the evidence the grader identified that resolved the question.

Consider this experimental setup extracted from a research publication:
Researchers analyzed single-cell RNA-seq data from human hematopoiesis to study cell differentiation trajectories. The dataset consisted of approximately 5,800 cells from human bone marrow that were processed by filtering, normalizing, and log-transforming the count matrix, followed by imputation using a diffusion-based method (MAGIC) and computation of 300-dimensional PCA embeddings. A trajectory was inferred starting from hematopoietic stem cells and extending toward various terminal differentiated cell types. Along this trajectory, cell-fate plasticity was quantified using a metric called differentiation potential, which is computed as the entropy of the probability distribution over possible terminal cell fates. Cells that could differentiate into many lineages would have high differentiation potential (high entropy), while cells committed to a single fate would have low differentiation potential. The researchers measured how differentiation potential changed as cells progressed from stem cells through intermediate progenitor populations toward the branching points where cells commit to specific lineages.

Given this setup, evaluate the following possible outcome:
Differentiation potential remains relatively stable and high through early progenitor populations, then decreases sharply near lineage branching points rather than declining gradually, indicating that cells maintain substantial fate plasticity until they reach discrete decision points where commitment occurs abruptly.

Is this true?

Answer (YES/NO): NO